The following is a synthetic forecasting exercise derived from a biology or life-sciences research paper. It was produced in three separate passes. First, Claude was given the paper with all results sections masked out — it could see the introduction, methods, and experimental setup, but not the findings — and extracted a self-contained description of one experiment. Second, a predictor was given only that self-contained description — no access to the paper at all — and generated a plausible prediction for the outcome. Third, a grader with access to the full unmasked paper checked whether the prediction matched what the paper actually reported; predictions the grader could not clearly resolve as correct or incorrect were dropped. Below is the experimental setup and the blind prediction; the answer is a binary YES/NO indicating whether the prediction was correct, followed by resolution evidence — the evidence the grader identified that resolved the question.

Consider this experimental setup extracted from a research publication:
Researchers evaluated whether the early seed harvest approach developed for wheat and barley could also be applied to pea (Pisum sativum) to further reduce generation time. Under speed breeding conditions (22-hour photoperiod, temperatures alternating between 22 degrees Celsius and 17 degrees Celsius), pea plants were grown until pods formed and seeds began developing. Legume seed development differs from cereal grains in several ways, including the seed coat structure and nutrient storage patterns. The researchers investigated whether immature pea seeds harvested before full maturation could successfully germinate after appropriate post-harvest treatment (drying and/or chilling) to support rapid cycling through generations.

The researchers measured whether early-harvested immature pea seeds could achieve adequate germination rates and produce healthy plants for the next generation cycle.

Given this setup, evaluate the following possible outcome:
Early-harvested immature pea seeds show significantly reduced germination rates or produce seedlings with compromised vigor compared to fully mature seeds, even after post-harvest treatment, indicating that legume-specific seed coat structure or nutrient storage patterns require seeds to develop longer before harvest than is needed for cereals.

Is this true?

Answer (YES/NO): NO